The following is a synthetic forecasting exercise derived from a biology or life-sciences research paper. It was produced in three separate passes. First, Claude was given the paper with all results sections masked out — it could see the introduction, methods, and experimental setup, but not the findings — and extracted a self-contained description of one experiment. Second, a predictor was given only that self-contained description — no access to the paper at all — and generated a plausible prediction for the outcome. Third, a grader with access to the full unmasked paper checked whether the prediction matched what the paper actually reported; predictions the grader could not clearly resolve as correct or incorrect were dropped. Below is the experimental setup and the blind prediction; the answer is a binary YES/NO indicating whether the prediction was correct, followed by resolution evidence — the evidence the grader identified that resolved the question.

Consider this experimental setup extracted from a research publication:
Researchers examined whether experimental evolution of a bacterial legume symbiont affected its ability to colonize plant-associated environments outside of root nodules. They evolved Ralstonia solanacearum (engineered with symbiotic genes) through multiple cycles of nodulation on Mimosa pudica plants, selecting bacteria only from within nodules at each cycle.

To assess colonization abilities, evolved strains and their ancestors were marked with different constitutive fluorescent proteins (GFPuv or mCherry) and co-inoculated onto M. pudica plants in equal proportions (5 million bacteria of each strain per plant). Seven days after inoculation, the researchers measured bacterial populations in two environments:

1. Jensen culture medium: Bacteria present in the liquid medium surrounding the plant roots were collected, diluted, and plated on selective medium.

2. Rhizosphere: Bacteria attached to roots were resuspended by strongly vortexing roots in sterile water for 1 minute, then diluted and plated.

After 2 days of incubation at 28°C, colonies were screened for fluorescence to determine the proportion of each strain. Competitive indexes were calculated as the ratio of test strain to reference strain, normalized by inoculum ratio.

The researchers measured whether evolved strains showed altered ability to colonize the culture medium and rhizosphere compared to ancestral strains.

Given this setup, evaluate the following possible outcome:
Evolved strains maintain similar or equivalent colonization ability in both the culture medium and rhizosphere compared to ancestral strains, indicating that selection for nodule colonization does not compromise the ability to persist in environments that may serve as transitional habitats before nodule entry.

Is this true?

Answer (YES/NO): YES